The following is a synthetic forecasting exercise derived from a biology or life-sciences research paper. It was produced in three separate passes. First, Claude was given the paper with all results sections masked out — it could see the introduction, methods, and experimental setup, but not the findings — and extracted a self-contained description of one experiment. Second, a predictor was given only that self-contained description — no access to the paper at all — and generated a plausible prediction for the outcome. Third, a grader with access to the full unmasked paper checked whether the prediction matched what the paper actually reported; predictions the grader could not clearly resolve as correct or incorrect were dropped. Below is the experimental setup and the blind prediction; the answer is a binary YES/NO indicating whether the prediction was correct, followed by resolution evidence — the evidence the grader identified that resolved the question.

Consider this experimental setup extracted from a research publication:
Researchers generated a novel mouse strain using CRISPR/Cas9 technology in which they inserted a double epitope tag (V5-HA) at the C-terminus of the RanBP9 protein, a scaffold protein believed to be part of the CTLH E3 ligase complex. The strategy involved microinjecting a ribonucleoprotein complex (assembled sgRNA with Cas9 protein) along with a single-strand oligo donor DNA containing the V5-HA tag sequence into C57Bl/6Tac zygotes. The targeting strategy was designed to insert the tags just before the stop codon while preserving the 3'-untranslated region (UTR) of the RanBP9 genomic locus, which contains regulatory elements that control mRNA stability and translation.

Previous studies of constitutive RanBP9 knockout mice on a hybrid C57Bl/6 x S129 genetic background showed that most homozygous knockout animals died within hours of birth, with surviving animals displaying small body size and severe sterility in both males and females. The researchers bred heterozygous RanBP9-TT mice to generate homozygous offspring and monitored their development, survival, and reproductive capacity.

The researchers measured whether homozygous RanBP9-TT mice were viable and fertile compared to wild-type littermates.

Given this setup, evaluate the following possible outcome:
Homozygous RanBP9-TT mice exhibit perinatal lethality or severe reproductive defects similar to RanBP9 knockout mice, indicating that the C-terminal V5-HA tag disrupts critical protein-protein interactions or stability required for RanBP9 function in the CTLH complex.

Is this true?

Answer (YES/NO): NO